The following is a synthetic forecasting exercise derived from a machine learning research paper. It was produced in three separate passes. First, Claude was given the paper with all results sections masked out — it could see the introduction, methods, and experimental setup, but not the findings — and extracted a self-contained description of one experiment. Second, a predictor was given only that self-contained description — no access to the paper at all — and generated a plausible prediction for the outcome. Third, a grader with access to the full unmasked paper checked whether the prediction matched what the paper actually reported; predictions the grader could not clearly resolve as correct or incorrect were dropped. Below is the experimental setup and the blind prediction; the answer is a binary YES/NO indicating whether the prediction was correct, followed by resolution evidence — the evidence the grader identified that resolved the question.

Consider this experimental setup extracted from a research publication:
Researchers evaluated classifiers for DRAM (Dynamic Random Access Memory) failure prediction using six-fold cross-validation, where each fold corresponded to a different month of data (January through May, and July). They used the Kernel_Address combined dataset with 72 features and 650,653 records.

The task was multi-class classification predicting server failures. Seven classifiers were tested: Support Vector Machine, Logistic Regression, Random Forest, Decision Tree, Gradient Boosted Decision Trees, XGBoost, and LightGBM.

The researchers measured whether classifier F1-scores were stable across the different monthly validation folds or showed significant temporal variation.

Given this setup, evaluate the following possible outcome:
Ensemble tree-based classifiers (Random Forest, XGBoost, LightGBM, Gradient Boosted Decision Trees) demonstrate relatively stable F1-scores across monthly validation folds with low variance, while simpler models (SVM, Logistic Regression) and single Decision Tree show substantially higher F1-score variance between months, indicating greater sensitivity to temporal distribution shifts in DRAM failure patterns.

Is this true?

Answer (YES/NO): NO